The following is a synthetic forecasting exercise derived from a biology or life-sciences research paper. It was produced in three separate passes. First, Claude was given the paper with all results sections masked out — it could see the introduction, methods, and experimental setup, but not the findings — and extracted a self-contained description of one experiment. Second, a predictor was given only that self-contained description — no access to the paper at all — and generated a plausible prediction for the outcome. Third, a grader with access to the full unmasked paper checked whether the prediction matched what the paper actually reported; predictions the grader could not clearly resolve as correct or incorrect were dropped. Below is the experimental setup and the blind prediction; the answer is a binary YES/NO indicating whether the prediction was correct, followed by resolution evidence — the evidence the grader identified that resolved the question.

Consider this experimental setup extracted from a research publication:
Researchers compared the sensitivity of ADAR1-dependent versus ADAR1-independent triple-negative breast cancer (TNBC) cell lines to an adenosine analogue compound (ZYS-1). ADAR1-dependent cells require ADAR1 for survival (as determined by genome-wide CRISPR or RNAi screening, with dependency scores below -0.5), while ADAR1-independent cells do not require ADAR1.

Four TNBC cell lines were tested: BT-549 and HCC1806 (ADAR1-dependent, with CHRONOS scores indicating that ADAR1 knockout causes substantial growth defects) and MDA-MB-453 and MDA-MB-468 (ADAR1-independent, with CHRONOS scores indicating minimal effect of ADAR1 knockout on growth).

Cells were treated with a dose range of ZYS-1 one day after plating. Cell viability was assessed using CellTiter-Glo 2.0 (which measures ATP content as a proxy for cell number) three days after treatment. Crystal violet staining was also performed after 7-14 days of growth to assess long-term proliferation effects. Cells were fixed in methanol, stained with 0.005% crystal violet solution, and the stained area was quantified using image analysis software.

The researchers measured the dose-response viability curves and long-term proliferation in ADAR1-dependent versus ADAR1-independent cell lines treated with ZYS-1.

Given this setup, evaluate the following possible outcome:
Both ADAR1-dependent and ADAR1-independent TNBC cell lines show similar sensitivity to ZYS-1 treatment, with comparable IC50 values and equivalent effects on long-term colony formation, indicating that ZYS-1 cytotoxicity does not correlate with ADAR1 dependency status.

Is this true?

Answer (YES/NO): YES